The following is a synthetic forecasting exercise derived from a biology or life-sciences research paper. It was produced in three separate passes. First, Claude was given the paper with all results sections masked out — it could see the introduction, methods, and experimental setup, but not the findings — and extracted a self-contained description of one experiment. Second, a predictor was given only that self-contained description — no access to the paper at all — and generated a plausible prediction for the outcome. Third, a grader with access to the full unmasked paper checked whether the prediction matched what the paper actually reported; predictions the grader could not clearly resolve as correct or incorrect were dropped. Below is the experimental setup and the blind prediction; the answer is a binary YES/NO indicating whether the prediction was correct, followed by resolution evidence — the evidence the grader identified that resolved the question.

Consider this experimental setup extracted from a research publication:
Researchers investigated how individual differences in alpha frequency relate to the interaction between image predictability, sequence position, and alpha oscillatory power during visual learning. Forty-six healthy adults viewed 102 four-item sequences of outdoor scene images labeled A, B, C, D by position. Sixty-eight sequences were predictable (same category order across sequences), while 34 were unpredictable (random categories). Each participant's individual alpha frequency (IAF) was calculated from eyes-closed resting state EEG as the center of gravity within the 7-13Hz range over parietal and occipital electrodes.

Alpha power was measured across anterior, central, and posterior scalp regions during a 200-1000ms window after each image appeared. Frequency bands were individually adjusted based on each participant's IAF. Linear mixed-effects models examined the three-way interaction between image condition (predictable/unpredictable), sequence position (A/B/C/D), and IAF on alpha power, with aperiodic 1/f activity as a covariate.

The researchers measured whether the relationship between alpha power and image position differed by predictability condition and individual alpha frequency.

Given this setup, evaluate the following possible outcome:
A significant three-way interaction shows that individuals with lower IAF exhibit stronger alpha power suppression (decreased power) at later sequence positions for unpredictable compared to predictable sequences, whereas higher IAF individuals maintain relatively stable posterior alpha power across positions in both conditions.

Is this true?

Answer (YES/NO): NO